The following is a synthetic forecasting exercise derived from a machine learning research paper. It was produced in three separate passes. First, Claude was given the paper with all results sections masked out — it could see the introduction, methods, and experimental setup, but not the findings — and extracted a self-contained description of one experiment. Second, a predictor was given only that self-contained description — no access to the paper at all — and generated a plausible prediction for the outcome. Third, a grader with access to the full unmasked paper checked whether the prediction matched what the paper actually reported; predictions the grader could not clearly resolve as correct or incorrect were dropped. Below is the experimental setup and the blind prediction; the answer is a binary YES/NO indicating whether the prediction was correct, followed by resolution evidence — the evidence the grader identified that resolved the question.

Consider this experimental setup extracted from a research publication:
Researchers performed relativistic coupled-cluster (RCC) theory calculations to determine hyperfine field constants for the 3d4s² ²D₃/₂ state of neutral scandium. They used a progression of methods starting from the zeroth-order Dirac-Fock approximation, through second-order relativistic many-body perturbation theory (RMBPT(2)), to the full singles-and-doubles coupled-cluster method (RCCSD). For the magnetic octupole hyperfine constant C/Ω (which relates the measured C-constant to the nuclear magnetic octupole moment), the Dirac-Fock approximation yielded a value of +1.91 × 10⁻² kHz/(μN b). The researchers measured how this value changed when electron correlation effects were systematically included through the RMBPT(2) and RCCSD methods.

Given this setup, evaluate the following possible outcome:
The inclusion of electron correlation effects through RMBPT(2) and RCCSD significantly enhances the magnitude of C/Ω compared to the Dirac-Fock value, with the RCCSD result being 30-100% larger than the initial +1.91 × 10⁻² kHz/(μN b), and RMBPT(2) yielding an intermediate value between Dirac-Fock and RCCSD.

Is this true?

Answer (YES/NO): NO